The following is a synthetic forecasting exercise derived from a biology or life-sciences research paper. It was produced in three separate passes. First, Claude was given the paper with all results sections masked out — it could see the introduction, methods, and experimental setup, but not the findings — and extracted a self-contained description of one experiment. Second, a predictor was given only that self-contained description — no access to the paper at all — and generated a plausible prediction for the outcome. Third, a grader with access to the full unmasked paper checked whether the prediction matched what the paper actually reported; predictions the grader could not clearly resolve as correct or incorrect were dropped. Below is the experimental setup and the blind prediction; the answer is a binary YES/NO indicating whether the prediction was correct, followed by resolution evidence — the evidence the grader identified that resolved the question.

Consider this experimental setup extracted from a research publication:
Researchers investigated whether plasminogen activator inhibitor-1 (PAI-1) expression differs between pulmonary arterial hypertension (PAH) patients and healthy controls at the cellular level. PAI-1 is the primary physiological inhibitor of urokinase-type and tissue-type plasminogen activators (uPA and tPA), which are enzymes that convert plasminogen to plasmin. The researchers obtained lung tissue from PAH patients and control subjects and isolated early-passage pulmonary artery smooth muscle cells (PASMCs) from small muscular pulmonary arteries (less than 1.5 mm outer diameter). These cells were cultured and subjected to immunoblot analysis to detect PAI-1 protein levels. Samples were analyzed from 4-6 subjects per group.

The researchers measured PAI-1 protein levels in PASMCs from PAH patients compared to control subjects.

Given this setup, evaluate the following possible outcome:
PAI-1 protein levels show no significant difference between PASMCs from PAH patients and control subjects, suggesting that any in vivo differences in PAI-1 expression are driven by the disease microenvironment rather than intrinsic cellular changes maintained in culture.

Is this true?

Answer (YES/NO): NO